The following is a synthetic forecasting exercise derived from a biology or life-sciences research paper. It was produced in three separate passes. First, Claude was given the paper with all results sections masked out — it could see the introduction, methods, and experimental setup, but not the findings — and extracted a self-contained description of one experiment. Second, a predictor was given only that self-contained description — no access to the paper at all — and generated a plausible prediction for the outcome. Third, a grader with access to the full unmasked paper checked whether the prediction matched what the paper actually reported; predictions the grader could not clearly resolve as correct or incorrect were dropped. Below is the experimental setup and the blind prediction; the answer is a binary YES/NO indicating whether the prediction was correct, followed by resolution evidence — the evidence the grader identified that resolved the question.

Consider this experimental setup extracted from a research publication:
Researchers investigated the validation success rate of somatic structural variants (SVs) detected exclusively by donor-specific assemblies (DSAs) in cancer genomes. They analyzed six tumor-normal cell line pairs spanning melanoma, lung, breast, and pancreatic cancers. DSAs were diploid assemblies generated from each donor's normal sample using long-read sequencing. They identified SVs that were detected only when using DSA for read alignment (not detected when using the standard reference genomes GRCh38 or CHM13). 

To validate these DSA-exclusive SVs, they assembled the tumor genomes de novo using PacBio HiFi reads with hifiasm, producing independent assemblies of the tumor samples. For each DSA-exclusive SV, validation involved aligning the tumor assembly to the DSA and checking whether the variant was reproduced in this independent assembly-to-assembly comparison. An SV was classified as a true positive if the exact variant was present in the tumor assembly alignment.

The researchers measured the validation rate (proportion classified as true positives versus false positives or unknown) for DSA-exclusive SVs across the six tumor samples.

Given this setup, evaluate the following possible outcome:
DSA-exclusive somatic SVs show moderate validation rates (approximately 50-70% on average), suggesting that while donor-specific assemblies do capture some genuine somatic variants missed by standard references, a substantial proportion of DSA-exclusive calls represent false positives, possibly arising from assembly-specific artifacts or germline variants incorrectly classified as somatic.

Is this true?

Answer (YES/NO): NO